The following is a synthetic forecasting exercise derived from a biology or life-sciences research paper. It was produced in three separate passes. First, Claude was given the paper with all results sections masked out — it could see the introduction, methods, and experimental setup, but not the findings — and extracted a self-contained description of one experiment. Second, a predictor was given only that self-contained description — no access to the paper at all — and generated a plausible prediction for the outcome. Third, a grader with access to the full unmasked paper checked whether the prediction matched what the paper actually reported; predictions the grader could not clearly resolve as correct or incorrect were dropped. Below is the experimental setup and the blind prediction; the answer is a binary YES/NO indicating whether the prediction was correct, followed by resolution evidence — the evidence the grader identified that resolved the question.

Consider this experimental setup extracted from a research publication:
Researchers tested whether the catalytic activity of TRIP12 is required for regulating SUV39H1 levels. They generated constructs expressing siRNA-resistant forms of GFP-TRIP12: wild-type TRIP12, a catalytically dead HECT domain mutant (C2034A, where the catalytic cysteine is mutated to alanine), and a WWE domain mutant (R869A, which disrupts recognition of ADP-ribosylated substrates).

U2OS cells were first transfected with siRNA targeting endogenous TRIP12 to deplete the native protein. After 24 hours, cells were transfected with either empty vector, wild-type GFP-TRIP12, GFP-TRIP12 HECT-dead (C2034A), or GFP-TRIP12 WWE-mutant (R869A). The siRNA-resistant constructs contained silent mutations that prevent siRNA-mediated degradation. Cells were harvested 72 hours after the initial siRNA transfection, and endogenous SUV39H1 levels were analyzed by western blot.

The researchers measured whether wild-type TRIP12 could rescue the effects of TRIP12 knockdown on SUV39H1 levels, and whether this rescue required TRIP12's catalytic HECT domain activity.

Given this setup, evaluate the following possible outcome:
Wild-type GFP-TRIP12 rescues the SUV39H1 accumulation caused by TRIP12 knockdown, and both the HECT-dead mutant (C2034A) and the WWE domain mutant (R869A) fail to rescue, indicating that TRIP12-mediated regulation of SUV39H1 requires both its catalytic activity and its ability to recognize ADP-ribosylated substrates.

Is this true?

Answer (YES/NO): NO